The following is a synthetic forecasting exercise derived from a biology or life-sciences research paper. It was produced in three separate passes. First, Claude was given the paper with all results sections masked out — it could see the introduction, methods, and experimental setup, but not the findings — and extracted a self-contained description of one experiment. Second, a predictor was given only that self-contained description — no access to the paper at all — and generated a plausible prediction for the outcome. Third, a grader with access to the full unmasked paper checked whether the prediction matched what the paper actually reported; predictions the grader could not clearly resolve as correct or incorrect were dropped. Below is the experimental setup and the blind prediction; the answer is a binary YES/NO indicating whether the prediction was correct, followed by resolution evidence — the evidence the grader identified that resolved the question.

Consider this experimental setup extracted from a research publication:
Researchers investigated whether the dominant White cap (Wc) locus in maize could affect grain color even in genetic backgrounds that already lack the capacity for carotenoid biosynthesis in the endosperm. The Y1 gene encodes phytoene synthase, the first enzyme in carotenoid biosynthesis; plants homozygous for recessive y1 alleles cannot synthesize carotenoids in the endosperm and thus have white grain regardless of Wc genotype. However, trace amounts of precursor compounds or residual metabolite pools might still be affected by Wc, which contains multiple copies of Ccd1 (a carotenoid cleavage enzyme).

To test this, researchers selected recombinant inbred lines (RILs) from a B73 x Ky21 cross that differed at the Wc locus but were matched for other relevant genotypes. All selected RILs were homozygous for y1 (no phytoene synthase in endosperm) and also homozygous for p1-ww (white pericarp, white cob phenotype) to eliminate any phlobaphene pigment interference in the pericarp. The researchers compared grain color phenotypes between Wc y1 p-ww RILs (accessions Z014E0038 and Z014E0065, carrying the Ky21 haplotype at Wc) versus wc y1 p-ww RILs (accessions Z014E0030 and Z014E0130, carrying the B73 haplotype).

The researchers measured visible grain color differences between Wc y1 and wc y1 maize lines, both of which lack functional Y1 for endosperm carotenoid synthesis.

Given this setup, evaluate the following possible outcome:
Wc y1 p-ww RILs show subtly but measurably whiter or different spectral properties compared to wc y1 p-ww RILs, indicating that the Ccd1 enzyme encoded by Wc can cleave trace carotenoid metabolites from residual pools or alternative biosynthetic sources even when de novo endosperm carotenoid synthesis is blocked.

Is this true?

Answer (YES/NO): YES